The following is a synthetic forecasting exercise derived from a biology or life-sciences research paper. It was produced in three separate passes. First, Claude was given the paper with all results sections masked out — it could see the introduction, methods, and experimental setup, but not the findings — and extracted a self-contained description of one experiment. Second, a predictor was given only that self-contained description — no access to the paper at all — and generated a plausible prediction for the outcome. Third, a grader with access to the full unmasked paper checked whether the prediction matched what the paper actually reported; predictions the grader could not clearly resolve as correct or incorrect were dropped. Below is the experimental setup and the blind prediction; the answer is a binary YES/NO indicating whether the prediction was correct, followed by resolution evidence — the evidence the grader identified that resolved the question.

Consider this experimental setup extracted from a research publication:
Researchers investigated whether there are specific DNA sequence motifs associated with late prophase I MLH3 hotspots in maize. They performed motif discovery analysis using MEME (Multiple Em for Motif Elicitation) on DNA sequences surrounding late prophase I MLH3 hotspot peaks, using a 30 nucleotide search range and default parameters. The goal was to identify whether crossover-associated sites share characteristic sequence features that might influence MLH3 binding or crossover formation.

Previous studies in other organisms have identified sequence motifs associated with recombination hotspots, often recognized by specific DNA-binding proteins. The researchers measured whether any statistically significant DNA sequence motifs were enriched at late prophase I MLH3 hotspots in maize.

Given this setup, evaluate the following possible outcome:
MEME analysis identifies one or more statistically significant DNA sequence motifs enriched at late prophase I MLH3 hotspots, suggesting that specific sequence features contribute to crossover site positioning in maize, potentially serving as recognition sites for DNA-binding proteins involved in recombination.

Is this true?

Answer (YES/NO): YES